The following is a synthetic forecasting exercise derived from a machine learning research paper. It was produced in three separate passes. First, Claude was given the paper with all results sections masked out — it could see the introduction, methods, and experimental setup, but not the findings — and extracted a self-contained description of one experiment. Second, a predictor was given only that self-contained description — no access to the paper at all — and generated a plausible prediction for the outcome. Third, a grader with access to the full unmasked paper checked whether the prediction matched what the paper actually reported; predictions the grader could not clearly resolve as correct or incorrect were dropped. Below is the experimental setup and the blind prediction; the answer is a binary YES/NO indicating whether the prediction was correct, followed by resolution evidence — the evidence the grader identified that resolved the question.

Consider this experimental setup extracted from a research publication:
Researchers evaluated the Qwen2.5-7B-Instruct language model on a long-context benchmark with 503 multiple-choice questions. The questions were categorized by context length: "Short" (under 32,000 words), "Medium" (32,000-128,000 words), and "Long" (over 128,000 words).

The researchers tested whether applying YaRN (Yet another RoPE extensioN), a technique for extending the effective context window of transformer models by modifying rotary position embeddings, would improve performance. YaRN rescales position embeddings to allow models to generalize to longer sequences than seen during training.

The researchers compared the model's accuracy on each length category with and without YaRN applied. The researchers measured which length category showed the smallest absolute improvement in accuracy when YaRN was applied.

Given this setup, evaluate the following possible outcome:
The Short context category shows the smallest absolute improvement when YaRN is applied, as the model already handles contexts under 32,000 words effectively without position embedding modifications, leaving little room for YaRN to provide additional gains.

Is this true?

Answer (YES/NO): NO